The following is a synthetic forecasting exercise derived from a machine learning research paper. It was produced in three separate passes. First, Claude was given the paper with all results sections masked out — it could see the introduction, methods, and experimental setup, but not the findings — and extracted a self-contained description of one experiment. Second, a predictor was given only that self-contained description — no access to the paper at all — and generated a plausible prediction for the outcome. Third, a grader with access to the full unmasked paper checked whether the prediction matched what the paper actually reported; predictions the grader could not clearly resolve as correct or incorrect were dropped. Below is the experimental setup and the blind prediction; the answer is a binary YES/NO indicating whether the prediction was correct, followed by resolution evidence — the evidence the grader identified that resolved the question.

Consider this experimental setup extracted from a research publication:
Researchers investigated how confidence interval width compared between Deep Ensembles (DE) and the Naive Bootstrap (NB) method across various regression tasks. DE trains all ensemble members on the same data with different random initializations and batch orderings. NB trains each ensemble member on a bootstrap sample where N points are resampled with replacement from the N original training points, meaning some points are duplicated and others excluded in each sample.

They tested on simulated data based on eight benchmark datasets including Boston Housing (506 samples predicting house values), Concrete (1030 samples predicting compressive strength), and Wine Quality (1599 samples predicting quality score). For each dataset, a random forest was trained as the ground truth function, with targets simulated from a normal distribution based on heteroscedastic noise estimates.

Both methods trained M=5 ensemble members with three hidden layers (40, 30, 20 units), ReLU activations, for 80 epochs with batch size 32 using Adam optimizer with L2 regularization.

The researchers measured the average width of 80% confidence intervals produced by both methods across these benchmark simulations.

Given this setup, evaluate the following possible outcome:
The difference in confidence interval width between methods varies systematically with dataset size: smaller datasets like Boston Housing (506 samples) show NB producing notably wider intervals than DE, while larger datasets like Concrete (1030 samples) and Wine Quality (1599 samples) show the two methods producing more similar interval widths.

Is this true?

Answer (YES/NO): NO